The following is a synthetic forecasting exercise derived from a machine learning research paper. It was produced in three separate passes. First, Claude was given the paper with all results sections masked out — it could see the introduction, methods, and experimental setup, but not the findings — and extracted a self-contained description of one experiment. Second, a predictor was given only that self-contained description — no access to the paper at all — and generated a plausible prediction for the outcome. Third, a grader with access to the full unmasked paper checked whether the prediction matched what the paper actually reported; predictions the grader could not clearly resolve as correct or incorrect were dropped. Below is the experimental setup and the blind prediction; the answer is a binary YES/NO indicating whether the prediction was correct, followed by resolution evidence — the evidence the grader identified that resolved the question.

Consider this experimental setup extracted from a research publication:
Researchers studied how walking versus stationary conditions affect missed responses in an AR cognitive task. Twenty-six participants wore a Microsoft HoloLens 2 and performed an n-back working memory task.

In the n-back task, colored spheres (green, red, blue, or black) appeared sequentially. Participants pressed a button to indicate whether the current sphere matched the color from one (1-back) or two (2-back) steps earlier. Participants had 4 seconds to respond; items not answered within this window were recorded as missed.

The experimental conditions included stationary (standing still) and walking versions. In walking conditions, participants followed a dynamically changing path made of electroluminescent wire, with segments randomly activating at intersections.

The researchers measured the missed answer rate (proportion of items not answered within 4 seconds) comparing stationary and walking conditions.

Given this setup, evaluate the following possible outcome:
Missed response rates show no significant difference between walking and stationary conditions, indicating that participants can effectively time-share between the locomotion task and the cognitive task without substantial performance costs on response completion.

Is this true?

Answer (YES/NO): NO